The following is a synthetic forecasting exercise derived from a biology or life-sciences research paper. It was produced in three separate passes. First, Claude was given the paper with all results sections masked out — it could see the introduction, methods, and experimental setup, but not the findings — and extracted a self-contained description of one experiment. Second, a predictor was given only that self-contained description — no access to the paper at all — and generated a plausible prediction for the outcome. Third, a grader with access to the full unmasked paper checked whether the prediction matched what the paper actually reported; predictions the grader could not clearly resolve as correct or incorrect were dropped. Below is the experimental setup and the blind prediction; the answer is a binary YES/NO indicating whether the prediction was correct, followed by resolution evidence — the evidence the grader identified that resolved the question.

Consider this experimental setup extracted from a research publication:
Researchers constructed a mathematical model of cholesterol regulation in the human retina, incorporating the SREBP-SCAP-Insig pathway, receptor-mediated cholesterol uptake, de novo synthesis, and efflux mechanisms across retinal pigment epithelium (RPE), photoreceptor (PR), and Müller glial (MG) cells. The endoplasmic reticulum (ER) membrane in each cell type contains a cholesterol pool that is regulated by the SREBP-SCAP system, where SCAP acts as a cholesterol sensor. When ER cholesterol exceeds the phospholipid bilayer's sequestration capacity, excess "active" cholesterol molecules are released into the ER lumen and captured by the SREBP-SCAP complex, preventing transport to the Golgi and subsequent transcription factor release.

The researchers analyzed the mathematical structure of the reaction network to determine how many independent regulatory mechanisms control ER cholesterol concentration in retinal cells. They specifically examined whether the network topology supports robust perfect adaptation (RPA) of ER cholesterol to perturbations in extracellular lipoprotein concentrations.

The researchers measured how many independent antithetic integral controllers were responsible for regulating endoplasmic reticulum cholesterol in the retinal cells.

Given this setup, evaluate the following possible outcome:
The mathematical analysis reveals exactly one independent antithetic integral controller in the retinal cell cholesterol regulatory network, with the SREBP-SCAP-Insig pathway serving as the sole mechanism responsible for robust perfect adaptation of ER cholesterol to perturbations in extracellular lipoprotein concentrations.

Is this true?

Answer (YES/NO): NO